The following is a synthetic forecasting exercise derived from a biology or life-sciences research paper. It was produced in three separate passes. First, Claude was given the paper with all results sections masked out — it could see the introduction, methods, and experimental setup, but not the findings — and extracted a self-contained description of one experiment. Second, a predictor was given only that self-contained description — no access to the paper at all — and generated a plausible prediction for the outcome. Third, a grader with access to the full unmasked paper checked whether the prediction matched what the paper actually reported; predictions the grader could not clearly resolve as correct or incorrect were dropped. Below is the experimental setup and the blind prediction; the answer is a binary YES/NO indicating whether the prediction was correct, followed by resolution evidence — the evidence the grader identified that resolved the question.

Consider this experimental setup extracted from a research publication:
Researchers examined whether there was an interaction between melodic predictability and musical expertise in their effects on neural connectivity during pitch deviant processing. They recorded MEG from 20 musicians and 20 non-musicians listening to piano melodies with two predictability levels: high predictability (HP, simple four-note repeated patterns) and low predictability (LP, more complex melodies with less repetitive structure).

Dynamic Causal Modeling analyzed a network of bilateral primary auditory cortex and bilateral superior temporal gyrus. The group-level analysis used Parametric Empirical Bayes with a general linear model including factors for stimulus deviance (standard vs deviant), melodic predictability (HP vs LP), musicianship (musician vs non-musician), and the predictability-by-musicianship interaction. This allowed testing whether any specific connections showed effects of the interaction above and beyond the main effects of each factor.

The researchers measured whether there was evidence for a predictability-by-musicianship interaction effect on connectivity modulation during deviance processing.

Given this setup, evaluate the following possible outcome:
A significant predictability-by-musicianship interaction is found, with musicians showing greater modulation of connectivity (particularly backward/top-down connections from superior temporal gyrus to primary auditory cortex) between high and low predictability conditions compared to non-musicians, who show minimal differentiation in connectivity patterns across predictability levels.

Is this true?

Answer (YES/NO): NO